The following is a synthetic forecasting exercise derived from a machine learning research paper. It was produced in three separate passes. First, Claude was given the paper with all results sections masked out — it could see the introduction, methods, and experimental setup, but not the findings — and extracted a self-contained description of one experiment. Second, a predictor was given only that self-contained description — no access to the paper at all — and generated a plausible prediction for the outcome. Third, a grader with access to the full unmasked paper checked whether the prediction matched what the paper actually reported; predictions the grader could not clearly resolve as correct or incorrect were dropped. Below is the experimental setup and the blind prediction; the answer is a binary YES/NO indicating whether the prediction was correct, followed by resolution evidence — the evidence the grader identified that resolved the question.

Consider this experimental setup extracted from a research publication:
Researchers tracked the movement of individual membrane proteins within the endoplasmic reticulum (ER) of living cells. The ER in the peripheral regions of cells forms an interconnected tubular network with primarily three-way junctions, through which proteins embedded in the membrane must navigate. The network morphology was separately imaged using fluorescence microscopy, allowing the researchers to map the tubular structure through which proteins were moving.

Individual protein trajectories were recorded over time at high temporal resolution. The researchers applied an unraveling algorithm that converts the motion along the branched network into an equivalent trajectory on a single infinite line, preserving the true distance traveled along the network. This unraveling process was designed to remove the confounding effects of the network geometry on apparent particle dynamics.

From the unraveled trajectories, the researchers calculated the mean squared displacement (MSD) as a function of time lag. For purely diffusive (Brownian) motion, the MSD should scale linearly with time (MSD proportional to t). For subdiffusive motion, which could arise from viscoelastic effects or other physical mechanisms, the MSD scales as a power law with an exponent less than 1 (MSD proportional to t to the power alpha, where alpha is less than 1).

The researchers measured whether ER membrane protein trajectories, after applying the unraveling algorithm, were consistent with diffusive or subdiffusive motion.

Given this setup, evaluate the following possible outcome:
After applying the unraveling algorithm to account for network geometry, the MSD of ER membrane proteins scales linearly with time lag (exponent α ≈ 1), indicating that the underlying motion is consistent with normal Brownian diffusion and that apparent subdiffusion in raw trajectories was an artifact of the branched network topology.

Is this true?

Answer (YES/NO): YES